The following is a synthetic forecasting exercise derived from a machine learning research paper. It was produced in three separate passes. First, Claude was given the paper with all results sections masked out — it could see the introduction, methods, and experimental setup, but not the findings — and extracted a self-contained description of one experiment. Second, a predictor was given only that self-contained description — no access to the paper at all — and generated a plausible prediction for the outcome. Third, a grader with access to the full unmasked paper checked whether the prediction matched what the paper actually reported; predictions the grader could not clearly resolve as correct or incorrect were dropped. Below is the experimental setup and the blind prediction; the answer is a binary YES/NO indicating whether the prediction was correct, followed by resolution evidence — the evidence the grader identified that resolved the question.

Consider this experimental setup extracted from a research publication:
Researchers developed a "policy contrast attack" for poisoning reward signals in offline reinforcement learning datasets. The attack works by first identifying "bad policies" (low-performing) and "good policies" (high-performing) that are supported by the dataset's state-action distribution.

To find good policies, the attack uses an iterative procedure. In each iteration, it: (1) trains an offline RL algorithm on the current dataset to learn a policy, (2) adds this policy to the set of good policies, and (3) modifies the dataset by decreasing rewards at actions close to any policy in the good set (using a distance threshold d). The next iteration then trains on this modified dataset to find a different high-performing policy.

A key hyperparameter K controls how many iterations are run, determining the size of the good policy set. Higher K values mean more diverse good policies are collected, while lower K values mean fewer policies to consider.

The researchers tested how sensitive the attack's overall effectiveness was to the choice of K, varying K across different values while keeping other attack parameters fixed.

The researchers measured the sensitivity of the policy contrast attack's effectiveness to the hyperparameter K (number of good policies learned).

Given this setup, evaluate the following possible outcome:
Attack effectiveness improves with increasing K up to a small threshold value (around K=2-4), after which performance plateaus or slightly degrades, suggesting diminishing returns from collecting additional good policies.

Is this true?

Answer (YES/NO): NO